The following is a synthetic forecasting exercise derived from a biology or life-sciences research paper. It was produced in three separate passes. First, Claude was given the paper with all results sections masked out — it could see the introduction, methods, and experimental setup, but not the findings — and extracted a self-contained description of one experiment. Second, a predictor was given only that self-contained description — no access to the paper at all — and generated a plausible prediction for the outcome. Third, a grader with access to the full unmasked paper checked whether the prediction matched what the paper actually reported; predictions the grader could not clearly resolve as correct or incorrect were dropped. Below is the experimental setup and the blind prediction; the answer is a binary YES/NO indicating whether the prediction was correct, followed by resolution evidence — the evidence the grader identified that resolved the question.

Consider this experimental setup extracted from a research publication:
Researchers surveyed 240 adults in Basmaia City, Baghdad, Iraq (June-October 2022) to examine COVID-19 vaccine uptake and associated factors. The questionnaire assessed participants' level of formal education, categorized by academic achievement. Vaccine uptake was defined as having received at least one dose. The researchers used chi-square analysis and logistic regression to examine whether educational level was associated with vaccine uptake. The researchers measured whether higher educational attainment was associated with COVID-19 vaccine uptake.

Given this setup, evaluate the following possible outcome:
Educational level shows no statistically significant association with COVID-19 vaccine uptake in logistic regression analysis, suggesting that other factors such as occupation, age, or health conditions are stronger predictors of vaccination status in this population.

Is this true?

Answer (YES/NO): NO